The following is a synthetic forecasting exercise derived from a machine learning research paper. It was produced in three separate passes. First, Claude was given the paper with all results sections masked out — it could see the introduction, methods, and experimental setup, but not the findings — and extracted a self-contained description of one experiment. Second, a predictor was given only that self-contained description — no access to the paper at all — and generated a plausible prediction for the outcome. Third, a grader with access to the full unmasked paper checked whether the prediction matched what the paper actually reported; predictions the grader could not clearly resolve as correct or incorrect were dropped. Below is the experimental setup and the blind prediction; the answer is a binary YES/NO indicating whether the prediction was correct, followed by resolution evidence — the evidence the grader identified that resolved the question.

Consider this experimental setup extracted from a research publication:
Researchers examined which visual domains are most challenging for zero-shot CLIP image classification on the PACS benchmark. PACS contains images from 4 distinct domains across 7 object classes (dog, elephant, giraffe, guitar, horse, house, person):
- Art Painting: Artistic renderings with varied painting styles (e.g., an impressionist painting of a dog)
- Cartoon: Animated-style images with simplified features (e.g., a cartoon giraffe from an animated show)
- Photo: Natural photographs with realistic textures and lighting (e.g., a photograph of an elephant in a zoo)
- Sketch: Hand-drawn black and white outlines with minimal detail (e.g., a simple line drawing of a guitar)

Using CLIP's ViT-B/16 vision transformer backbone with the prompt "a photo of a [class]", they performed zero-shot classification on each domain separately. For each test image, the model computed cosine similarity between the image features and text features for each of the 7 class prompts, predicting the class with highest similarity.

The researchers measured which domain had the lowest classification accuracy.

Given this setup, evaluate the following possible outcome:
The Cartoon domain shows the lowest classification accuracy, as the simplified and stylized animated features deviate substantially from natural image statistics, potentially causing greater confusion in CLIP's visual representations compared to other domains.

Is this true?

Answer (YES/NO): NO